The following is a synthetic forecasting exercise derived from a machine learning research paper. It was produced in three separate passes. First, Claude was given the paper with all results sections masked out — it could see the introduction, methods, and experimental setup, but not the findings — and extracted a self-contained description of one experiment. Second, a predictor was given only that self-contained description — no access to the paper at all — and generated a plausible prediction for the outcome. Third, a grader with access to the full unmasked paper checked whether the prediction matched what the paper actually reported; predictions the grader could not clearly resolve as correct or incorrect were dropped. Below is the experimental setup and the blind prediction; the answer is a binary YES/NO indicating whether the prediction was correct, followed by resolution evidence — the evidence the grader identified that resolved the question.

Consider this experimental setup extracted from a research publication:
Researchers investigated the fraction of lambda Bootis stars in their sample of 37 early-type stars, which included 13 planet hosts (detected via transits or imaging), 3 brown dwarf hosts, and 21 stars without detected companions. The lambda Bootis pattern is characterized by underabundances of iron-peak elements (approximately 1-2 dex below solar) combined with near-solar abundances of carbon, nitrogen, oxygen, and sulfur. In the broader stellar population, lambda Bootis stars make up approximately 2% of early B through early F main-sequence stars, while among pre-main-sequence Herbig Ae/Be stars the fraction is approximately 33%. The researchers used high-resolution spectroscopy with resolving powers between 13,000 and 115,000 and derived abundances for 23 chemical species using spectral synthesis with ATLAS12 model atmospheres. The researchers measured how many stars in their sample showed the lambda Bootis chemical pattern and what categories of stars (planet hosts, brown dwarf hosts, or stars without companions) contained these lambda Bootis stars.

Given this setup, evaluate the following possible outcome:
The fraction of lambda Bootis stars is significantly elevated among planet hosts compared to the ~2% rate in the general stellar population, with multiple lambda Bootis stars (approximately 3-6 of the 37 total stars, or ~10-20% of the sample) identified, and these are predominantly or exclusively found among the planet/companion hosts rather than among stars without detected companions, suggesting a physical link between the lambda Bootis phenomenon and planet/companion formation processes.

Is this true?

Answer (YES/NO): NO